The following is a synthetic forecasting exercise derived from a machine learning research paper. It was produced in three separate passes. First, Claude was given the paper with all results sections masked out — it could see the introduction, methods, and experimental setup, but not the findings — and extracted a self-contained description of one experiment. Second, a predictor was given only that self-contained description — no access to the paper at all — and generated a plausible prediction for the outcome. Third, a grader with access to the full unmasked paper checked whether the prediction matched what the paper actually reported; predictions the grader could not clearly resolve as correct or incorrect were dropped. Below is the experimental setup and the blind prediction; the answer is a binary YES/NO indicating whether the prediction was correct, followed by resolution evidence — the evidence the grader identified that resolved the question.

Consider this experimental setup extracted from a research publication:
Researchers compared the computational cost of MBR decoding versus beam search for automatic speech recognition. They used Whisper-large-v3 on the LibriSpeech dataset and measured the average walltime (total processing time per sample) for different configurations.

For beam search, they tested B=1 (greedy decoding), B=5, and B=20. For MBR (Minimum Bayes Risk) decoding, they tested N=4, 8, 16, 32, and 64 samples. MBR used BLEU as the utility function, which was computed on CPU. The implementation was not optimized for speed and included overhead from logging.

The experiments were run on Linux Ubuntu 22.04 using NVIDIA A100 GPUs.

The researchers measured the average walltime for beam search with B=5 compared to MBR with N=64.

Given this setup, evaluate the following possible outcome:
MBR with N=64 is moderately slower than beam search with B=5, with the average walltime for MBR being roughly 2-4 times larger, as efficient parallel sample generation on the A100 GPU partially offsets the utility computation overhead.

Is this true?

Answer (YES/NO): NO